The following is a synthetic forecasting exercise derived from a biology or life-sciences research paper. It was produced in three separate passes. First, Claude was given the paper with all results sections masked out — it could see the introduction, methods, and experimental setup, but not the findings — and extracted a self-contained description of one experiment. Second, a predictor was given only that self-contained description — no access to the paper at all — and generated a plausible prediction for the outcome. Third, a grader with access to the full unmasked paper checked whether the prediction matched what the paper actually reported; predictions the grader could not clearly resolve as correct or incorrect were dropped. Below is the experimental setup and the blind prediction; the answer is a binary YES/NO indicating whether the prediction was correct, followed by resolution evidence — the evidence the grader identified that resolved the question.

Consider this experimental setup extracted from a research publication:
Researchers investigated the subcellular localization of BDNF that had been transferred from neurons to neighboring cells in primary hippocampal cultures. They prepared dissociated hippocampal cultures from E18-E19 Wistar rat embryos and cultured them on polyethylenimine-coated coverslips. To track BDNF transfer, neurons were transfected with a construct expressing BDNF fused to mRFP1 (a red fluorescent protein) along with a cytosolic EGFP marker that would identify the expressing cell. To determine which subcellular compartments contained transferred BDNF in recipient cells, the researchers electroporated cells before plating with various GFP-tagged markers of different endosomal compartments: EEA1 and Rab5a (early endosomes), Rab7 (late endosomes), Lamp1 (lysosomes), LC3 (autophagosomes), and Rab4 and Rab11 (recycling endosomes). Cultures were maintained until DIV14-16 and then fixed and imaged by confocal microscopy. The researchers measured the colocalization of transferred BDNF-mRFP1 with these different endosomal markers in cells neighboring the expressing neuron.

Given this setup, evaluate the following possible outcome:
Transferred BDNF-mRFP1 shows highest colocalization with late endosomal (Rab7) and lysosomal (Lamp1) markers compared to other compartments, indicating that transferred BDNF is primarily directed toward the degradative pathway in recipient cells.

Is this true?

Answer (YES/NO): YES